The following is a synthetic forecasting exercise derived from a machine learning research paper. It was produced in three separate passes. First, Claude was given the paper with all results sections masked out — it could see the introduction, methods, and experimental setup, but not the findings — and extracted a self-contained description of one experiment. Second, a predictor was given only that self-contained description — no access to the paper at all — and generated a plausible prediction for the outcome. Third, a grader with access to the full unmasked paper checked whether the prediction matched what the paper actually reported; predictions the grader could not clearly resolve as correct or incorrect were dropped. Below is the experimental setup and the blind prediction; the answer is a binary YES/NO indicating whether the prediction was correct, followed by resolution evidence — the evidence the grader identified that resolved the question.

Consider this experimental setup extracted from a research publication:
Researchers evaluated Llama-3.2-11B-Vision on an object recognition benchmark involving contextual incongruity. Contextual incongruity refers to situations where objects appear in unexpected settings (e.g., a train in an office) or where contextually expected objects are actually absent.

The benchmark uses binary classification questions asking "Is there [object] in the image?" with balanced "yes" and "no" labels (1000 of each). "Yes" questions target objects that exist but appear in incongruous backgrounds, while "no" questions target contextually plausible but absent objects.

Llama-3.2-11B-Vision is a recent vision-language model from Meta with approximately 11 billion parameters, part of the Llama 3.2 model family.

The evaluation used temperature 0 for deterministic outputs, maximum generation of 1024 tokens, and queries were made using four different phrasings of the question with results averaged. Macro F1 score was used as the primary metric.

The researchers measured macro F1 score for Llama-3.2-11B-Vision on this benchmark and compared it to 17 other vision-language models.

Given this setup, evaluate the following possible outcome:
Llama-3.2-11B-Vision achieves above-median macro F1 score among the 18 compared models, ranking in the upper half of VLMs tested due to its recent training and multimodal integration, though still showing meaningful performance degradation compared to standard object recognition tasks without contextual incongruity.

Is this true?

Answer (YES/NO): NO